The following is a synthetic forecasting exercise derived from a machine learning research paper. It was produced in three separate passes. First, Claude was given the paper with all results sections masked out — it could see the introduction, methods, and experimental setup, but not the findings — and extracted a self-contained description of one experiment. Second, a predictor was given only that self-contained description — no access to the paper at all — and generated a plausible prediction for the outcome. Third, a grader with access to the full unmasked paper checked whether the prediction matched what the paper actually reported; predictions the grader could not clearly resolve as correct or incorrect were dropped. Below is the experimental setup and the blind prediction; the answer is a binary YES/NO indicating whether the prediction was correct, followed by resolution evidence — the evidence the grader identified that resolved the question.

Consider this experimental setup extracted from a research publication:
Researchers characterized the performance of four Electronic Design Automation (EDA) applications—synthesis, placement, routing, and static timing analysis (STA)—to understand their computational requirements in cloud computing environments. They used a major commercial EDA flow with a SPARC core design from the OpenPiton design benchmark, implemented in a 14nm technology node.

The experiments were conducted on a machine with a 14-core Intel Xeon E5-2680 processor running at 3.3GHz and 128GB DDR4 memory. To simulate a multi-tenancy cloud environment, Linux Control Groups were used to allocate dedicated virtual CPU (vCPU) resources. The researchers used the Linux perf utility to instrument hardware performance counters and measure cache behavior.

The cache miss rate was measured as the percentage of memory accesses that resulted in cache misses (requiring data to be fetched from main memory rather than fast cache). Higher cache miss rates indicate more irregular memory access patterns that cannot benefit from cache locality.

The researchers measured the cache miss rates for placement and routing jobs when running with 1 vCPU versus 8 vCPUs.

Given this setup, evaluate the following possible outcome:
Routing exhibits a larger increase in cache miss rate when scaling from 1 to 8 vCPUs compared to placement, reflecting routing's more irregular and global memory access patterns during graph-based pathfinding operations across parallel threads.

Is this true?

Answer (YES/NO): NO